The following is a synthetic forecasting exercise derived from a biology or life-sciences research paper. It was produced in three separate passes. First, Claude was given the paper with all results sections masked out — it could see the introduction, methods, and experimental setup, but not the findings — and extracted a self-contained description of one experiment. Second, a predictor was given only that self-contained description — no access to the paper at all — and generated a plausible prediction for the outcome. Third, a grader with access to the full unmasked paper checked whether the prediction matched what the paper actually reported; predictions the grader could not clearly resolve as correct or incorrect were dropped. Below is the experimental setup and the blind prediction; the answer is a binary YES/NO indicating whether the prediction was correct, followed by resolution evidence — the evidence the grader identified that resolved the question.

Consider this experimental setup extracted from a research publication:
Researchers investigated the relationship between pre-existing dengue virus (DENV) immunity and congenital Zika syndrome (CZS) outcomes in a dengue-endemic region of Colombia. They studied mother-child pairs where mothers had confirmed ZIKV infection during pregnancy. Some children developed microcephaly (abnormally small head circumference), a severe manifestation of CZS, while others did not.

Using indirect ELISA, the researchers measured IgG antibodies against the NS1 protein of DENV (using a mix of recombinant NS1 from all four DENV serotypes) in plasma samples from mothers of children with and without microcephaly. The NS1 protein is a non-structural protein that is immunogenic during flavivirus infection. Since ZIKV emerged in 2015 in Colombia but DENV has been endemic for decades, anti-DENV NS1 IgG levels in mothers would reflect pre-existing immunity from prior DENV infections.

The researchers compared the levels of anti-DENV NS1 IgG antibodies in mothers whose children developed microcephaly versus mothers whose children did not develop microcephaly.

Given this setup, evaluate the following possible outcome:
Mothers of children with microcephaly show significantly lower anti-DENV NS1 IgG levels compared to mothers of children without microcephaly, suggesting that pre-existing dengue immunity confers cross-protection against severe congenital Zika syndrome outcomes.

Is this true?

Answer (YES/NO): YES